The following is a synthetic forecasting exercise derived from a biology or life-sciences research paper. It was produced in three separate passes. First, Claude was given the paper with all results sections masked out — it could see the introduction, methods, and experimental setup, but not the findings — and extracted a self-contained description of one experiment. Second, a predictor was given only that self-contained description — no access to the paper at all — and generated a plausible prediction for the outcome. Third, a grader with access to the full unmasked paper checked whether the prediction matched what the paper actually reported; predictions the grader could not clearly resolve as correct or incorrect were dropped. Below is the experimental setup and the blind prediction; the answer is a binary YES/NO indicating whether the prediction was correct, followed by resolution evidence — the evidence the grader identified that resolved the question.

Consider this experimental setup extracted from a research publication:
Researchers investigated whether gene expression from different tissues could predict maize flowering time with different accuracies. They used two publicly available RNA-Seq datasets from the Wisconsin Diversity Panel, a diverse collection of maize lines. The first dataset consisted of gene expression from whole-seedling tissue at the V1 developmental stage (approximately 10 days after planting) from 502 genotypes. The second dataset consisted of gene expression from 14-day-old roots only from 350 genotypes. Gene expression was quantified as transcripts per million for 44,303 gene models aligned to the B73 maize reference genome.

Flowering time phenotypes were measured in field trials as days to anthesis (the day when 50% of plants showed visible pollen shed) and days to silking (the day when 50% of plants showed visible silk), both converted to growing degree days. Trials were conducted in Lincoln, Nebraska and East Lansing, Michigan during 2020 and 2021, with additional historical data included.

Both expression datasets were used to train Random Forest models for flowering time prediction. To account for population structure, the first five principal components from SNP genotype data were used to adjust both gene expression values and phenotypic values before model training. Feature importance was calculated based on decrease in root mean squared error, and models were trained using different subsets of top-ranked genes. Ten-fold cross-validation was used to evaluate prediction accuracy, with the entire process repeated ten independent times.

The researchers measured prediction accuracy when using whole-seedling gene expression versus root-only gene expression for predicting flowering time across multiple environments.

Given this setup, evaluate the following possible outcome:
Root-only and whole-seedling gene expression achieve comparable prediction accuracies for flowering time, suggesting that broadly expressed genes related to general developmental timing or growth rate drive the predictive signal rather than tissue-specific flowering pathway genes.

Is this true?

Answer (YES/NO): NO